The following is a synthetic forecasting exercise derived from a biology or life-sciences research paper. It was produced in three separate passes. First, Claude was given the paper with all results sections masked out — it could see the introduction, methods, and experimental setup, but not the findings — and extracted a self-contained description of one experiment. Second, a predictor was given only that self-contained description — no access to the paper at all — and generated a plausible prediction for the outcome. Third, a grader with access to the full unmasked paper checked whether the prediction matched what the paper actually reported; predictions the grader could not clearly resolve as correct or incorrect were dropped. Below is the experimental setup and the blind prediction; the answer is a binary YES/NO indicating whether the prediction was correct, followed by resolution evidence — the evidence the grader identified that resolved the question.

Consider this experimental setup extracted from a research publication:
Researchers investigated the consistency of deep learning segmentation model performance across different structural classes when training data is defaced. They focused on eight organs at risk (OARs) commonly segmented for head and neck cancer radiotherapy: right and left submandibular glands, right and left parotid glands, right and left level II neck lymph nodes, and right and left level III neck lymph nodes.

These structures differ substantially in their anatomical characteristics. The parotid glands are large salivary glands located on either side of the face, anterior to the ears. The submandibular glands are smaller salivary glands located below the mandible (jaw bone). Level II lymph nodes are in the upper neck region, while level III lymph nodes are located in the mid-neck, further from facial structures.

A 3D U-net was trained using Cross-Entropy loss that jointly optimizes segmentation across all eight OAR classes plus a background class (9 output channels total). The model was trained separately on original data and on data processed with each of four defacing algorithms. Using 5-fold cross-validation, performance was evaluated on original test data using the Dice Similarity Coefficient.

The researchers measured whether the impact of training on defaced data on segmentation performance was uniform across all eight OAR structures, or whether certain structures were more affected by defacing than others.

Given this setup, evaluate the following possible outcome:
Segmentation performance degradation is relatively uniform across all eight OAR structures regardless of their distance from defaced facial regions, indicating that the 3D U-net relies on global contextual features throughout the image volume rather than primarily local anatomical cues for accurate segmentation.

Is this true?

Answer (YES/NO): NO